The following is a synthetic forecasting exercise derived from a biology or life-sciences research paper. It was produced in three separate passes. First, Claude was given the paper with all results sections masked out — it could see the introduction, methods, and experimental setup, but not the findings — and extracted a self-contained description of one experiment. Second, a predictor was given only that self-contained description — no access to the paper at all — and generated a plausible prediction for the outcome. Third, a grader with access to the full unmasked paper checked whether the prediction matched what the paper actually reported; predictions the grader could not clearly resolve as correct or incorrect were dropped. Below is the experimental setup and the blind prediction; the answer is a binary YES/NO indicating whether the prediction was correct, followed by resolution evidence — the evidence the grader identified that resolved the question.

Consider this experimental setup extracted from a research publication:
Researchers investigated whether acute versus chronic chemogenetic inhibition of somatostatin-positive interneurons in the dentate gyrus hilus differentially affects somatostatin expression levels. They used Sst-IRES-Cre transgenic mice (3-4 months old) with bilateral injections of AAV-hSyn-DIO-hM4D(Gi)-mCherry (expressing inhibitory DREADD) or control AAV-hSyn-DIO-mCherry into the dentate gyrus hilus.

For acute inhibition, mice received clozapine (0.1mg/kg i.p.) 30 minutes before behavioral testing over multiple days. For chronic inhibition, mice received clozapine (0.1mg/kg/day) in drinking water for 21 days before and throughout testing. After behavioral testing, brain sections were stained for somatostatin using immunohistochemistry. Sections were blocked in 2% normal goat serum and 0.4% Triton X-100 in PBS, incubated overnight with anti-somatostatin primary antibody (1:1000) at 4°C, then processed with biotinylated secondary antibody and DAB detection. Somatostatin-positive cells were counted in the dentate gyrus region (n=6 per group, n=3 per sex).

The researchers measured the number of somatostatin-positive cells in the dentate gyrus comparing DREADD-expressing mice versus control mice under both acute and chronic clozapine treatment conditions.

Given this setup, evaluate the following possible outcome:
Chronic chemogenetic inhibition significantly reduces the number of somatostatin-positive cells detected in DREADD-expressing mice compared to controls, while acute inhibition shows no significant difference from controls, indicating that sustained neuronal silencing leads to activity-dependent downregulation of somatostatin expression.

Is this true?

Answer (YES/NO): YES